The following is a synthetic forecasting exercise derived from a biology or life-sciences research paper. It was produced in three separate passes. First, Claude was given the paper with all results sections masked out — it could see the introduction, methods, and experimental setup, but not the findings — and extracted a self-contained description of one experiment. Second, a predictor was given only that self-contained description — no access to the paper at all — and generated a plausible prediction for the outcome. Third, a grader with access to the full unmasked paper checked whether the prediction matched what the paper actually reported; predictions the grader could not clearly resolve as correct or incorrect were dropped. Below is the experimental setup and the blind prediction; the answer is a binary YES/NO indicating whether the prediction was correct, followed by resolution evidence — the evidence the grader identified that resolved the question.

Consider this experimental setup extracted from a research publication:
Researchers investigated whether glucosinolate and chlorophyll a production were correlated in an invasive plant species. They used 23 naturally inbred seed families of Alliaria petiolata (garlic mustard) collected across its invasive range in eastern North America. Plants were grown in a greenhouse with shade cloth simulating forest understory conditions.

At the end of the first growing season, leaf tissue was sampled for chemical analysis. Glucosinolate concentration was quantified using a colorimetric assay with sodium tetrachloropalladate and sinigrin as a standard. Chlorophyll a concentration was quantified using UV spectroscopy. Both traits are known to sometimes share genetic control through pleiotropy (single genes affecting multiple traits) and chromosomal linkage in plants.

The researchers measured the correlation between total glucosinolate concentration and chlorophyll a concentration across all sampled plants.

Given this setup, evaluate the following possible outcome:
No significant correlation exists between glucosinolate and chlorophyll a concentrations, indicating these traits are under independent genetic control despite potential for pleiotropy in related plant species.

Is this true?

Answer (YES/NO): NO